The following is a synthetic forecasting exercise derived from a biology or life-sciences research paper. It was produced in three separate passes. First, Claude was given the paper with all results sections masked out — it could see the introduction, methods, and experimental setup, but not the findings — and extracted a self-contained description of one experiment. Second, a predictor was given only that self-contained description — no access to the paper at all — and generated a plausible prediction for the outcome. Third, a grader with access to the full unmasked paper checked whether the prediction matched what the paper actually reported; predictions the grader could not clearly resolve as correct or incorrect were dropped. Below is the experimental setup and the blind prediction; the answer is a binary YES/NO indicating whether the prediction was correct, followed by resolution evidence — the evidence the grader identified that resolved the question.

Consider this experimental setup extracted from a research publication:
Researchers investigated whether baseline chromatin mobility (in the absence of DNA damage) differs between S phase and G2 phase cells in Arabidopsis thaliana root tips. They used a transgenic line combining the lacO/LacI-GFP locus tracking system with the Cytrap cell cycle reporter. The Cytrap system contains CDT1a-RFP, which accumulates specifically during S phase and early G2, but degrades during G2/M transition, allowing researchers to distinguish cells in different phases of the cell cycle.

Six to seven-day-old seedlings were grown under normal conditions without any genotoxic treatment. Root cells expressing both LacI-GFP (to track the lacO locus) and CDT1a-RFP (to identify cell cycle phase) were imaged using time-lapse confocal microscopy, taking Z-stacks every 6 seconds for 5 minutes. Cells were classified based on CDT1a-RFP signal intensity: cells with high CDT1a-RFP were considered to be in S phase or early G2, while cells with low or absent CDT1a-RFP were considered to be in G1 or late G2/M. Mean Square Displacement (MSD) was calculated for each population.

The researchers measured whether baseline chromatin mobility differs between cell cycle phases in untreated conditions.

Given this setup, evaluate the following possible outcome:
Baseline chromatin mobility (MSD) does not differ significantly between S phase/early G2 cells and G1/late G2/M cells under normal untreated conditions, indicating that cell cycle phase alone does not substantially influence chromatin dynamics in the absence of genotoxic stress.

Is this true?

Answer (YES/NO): NO